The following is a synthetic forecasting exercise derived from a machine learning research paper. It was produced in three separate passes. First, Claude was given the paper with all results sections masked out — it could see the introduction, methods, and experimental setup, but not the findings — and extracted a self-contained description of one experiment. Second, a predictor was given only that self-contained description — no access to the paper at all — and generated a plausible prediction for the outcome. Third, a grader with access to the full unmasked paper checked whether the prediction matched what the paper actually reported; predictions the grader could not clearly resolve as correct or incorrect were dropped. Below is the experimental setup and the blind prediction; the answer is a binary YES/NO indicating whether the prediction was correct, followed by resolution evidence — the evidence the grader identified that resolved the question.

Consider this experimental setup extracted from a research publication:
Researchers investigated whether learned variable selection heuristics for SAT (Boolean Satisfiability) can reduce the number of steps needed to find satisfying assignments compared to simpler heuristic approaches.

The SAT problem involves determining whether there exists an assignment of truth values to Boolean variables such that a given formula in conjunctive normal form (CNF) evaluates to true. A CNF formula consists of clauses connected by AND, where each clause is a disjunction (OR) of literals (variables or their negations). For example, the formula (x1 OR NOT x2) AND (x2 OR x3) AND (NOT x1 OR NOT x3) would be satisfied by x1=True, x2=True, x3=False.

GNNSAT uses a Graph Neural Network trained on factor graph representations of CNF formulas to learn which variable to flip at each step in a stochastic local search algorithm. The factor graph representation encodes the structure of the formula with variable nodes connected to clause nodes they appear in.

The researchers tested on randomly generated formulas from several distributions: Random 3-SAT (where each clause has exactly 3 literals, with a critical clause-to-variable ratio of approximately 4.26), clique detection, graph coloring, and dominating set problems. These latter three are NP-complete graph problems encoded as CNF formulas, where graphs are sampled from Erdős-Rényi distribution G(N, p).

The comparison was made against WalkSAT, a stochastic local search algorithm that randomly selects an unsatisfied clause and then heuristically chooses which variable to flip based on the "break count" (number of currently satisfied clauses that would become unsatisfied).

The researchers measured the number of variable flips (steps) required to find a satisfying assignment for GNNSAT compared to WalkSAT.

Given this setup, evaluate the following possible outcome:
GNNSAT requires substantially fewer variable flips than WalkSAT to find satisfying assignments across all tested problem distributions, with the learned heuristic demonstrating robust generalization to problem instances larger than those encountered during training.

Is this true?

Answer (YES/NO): NO